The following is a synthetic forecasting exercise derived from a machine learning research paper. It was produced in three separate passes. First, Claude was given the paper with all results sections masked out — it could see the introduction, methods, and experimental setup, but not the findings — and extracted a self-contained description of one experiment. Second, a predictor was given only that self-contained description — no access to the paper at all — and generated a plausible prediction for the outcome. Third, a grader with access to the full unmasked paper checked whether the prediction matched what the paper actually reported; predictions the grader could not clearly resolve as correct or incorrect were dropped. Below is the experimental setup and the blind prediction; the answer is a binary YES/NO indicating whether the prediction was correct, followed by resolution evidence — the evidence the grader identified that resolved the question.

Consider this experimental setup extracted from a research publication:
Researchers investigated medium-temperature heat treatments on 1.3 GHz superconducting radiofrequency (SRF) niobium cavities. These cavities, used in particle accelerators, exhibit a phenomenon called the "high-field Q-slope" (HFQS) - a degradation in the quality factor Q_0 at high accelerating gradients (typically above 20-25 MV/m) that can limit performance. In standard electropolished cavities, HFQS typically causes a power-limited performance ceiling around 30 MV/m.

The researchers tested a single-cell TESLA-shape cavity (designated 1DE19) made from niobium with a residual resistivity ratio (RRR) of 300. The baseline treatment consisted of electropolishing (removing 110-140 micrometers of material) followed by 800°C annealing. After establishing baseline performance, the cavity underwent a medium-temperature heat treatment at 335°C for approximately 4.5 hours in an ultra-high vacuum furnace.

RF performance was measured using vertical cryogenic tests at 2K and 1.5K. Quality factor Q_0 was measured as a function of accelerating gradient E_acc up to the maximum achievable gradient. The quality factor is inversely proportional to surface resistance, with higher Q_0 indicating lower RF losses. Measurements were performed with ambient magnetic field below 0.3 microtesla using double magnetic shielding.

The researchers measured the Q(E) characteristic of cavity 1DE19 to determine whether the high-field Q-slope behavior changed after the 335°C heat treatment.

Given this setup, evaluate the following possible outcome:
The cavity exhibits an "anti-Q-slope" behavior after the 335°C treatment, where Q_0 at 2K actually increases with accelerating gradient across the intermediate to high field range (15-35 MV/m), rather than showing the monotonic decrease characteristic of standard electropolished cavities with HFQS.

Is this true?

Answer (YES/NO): NO